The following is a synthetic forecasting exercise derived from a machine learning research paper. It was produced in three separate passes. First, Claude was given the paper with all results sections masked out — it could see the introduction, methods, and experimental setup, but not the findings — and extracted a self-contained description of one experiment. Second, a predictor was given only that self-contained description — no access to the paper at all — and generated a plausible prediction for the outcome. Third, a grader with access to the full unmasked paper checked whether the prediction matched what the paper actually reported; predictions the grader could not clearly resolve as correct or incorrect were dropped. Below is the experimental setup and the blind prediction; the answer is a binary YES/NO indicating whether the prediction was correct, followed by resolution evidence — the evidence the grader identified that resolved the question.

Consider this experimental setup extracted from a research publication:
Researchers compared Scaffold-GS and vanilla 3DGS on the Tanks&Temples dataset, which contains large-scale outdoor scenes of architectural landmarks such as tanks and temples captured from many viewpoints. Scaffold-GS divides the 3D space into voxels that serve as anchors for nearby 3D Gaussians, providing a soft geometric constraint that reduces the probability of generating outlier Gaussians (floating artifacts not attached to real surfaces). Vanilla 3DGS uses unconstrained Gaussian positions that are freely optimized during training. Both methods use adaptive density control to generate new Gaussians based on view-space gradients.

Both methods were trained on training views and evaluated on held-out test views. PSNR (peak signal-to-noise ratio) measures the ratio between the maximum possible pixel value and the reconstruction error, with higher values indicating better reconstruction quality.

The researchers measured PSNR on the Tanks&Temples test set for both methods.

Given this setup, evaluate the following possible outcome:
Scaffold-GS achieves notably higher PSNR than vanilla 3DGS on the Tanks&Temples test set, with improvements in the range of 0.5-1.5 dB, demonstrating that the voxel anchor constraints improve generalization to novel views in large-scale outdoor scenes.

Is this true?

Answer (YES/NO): YES